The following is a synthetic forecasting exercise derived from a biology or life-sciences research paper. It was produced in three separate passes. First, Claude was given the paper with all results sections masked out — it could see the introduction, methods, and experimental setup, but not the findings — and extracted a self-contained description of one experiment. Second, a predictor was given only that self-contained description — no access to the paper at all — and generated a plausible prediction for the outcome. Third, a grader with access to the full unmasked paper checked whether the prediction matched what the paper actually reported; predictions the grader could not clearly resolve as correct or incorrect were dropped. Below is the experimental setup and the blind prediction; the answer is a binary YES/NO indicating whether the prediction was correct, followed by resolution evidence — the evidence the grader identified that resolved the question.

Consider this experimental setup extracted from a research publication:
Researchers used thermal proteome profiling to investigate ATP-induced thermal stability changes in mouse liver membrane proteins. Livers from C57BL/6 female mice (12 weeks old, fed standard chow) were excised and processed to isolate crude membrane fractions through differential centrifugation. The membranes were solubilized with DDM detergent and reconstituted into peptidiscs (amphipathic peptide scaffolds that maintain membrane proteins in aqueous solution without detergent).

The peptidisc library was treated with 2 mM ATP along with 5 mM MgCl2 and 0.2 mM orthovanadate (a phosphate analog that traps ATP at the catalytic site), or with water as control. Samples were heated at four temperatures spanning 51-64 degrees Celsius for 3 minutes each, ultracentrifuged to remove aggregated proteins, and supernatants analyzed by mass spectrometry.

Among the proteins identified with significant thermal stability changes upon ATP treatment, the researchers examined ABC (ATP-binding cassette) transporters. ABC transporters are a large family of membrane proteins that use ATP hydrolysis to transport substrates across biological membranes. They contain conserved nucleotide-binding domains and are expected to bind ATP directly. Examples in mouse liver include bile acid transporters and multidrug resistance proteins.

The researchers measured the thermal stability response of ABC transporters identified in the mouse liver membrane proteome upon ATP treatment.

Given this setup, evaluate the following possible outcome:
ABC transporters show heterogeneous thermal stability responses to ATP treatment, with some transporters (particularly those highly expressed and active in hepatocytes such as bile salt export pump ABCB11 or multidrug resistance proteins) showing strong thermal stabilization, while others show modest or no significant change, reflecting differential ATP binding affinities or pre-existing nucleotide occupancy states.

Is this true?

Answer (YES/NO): NO